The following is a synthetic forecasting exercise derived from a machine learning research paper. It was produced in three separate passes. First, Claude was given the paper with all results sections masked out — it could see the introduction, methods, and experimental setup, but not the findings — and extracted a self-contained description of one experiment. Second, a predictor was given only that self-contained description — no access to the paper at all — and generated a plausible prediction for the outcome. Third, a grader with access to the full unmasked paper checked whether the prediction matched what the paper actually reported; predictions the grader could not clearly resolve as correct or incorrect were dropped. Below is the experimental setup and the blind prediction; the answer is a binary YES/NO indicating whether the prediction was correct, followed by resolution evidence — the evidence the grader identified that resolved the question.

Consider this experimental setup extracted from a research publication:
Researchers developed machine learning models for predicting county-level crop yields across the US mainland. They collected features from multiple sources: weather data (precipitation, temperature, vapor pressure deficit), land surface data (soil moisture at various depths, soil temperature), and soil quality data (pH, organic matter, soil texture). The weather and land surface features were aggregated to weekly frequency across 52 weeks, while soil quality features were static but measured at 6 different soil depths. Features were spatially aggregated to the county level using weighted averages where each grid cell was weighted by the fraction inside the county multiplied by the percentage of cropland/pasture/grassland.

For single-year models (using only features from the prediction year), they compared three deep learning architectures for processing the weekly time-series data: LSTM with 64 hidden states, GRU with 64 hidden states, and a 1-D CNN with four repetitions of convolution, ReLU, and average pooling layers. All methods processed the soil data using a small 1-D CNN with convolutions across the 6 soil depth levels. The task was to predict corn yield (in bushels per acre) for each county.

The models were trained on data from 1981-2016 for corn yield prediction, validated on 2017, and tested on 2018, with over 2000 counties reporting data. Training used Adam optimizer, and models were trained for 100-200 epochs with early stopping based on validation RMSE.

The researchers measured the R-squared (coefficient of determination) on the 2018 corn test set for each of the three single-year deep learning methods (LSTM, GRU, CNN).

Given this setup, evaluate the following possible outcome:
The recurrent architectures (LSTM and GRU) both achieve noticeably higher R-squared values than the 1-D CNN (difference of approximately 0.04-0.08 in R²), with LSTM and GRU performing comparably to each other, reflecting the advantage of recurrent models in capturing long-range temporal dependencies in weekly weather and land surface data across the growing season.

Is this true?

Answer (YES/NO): NO